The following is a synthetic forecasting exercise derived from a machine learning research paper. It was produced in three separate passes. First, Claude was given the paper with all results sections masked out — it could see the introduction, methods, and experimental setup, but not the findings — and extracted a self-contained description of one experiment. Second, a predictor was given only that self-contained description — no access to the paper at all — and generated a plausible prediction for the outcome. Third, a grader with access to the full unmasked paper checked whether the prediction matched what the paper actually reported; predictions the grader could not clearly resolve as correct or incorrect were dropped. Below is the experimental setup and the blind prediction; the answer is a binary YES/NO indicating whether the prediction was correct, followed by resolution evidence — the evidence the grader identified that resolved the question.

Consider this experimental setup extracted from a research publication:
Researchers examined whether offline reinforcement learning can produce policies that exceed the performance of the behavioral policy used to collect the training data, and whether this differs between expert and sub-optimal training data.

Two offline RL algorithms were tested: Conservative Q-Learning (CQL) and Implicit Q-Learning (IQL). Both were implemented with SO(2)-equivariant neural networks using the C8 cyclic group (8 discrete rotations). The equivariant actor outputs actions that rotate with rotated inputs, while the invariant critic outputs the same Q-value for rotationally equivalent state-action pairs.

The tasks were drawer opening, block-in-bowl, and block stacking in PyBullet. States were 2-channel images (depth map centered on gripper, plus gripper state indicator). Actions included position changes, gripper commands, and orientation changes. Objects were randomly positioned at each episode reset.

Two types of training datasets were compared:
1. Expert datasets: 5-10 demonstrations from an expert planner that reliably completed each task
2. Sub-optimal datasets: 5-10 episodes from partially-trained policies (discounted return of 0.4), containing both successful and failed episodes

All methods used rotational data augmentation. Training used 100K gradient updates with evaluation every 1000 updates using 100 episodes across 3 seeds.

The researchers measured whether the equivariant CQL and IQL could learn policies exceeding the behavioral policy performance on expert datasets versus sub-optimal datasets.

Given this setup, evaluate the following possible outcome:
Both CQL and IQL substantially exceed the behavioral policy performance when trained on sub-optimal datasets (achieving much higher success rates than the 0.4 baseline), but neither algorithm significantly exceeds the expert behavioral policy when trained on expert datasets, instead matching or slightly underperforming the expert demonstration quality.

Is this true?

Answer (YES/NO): NO